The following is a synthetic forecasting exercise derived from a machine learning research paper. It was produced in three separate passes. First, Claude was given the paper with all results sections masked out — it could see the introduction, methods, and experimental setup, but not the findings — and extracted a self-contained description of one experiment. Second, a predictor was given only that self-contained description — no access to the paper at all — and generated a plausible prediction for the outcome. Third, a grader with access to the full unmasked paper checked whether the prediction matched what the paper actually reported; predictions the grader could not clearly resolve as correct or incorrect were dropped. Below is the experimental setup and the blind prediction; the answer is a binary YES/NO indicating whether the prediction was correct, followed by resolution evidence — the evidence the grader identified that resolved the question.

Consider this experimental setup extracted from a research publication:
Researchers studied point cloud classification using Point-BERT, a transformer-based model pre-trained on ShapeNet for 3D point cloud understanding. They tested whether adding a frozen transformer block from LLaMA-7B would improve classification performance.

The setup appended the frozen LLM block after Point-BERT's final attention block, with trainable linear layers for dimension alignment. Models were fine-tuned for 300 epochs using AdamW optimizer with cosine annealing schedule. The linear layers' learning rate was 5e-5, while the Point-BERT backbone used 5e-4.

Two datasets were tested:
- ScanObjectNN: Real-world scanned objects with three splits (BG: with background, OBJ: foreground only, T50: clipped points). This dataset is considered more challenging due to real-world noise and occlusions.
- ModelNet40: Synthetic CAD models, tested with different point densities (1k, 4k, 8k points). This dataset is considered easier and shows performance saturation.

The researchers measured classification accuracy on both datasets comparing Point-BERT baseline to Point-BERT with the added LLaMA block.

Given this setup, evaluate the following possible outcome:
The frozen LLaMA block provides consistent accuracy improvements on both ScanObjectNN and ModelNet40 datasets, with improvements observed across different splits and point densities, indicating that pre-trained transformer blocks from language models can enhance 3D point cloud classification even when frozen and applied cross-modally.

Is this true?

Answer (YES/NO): NO